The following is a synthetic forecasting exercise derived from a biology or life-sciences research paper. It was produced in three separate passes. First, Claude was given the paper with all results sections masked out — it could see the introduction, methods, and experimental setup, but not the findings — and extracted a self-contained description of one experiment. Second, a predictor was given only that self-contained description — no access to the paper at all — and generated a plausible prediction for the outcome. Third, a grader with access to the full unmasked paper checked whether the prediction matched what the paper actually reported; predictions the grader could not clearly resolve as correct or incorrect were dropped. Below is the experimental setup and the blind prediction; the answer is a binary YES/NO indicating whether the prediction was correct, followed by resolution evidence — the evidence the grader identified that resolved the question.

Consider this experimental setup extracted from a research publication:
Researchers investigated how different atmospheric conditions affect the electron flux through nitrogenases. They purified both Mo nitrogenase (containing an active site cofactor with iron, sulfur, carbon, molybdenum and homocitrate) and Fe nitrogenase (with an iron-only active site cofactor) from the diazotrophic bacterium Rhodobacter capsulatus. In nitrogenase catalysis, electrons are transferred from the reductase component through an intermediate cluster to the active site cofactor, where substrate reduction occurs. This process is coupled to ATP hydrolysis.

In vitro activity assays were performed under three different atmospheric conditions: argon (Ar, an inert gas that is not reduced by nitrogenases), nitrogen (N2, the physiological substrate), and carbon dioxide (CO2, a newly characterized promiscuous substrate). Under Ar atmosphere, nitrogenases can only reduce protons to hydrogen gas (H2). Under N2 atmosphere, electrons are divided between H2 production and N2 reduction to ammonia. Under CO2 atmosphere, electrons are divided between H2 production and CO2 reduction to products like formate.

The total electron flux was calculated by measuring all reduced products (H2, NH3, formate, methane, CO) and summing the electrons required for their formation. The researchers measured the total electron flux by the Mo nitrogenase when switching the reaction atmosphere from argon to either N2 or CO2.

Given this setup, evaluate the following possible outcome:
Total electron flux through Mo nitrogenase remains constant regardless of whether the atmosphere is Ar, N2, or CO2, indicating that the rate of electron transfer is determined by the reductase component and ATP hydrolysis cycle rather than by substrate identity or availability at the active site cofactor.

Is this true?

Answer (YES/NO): NO